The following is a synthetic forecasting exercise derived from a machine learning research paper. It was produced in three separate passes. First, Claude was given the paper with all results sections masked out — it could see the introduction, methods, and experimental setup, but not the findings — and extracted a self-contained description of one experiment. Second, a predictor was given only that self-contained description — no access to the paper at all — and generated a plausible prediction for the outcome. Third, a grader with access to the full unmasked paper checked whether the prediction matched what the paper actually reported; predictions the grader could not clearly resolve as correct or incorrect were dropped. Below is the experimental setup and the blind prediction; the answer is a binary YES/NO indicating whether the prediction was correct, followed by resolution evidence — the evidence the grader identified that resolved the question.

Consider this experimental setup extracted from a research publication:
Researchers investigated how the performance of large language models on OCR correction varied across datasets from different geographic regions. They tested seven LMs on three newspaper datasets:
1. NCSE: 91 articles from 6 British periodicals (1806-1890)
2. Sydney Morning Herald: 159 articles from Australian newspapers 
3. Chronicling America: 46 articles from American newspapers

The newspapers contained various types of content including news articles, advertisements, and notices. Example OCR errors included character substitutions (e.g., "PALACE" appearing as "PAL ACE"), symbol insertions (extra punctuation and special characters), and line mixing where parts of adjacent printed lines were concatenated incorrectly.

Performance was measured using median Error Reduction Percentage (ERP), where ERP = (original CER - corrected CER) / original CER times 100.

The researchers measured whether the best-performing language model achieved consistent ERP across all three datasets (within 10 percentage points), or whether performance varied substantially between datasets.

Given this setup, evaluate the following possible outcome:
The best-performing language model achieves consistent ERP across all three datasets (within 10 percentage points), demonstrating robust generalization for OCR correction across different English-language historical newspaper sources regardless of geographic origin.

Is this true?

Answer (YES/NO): NO